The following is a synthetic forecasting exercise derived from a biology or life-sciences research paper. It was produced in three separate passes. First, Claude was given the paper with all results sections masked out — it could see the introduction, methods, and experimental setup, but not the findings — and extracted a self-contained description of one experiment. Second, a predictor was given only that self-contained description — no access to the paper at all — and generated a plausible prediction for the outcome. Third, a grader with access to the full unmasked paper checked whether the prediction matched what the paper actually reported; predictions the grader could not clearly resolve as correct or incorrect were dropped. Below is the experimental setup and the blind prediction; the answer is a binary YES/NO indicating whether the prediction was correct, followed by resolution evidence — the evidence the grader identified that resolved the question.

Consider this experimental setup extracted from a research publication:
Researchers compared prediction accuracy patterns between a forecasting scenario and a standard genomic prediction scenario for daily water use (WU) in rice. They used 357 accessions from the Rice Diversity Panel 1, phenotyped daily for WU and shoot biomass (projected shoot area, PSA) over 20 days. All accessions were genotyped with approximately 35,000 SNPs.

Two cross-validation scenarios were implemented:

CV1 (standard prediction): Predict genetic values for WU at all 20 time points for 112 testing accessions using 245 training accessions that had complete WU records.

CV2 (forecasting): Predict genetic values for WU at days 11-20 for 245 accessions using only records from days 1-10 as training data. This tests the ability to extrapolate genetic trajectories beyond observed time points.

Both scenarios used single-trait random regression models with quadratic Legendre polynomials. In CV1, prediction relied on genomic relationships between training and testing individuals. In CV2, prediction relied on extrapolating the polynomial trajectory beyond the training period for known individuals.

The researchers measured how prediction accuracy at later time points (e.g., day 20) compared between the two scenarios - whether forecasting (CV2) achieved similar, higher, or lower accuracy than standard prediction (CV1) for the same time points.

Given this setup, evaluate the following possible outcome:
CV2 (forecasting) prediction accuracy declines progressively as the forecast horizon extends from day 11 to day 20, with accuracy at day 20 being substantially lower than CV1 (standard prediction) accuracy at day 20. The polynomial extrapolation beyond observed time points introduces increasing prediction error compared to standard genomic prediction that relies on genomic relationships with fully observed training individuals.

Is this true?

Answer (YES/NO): NO